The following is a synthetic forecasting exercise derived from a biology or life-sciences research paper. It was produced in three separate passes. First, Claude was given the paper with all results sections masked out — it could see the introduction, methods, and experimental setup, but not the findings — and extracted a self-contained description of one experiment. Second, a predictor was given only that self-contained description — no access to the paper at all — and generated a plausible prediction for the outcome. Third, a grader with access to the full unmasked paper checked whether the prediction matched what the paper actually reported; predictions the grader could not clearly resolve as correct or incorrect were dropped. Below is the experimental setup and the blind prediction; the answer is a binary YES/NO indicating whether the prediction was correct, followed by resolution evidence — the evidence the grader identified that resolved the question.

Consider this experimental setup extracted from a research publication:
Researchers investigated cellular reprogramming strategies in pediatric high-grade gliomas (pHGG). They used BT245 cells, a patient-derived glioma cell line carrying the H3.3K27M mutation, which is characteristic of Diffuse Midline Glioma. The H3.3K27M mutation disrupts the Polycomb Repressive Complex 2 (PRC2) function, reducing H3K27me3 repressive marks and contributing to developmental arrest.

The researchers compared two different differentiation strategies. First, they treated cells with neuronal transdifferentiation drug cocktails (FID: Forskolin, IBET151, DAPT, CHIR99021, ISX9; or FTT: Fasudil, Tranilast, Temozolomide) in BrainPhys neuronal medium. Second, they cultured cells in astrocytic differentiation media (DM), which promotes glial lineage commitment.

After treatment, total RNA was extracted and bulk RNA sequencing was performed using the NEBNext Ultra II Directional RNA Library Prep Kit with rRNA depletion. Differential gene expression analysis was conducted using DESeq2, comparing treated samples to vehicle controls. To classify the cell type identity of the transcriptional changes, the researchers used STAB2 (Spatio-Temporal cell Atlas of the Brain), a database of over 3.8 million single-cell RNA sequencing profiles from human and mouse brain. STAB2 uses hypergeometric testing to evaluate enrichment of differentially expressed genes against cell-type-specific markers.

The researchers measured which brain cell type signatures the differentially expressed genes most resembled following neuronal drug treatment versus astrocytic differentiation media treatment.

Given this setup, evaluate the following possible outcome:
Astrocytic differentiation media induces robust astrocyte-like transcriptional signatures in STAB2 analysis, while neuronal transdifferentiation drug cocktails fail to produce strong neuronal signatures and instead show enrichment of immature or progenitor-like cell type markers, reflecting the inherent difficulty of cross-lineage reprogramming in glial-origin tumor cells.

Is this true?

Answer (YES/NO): NO